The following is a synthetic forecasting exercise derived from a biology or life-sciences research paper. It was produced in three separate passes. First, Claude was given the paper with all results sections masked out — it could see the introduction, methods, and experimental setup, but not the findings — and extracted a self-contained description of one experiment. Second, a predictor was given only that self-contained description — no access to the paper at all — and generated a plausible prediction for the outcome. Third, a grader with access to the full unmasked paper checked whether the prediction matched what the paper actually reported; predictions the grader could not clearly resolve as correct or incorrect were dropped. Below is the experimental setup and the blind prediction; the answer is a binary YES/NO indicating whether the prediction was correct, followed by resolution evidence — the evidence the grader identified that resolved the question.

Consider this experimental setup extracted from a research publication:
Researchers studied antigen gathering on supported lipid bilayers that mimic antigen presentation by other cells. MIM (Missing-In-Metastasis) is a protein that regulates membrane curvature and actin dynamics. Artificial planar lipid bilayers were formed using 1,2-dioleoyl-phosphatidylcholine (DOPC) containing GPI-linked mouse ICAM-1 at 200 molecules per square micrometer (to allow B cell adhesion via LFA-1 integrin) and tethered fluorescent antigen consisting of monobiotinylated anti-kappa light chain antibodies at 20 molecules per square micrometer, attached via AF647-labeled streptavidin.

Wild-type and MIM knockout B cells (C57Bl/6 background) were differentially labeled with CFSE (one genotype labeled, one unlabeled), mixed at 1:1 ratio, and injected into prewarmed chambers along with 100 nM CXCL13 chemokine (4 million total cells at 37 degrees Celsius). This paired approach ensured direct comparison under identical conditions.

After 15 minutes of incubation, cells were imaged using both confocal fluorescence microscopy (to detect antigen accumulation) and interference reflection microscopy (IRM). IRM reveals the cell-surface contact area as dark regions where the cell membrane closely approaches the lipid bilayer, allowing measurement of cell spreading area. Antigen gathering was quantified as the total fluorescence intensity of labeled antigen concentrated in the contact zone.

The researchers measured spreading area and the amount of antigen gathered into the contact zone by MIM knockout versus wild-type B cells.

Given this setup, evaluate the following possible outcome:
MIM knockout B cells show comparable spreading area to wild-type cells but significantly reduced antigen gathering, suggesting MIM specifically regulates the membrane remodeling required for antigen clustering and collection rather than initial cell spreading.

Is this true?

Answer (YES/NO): NO